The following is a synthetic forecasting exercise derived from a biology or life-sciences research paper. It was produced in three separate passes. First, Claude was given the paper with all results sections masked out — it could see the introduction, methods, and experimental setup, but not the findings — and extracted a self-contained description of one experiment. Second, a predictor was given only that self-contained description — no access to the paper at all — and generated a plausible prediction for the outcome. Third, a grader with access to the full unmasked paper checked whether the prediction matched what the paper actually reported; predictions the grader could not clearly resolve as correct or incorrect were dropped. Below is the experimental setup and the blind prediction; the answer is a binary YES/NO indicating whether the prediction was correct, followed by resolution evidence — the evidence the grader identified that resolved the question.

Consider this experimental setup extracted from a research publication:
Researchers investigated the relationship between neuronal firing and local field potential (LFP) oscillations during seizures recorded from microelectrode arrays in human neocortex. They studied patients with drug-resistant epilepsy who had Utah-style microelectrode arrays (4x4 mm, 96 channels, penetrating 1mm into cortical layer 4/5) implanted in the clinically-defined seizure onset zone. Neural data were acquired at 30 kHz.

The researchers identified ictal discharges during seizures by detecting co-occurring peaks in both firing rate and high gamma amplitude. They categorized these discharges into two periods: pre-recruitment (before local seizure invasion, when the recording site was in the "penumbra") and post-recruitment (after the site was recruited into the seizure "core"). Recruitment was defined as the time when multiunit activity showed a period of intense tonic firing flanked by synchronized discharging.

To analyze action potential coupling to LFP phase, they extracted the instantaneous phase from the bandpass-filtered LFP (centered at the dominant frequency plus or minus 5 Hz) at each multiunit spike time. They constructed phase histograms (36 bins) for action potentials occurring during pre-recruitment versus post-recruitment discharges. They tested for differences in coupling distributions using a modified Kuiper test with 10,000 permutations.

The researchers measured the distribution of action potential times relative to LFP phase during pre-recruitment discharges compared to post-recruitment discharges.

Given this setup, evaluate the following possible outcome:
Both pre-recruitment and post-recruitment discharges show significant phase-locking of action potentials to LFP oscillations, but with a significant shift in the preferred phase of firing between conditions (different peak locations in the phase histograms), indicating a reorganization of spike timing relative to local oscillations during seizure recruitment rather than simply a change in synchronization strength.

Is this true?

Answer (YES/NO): NO